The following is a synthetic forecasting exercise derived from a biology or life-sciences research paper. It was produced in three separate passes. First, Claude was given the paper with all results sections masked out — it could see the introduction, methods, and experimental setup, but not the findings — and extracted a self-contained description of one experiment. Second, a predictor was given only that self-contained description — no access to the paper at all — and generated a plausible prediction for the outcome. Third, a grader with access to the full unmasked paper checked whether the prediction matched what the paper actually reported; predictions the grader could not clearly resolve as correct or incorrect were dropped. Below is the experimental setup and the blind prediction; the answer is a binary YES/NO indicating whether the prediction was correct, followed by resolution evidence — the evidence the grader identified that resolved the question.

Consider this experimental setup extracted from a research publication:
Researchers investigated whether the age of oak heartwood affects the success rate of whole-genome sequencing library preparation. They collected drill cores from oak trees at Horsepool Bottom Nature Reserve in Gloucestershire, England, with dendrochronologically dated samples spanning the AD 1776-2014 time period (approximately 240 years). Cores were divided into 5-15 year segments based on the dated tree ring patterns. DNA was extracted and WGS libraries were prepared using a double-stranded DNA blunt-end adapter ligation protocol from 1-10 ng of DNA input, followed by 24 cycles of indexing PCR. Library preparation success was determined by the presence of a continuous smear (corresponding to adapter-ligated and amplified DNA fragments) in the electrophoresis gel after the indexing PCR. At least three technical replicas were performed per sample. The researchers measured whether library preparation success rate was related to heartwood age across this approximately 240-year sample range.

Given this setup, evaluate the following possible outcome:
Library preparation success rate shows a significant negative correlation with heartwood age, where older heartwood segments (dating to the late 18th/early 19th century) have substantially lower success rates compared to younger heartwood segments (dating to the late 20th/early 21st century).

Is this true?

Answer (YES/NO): YES